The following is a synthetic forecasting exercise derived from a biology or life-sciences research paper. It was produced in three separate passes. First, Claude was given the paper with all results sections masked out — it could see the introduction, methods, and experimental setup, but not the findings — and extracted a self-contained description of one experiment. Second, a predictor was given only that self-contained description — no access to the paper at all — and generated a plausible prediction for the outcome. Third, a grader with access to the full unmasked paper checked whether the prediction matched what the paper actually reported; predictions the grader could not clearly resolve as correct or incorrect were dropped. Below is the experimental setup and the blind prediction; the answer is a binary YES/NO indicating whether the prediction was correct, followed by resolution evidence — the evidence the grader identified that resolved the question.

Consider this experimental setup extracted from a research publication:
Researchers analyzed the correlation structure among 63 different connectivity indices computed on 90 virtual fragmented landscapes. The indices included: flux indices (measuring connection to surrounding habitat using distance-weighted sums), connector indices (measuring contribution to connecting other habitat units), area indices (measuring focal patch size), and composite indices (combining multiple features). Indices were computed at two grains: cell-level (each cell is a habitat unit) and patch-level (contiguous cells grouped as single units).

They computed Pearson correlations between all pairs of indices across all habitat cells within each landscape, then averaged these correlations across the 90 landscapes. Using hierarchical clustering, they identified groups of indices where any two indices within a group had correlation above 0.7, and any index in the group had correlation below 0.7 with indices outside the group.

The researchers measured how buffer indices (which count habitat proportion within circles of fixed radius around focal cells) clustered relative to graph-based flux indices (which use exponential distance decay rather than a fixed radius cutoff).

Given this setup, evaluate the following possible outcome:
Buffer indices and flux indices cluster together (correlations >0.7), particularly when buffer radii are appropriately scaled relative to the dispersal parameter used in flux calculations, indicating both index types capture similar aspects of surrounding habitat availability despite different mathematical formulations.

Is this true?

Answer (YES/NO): YES